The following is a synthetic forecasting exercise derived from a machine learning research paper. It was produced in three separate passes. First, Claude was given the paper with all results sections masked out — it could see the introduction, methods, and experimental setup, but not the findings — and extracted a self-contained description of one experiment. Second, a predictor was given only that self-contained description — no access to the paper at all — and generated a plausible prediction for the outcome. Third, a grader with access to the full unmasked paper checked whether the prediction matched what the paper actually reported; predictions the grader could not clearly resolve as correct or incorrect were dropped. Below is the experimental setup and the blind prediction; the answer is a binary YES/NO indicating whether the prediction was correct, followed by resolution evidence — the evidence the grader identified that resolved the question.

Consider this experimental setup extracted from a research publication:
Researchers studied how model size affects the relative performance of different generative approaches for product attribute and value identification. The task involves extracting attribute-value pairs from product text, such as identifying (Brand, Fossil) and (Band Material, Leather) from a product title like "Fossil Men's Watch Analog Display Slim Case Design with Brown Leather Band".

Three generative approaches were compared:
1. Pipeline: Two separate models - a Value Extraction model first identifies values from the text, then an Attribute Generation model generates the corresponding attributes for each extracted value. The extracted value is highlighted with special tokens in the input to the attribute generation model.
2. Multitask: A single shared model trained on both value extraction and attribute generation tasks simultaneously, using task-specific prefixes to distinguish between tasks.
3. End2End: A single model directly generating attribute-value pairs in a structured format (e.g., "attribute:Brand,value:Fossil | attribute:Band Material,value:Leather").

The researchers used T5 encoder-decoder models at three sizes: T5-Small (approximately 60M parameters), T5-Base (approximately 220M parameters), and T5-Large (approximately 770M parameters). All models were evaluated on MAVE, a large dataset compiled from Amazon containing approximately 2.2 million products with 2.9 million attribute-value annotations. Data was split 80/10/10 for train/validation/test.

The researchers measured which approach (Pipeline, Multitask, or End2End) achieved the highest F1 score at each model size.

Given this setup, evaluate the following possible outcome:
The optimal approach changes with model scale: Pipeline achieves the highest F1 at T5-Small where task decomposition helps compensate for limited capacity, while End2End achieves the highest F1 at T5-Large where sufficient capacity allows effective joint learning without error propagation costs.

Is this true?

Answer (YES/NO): NO